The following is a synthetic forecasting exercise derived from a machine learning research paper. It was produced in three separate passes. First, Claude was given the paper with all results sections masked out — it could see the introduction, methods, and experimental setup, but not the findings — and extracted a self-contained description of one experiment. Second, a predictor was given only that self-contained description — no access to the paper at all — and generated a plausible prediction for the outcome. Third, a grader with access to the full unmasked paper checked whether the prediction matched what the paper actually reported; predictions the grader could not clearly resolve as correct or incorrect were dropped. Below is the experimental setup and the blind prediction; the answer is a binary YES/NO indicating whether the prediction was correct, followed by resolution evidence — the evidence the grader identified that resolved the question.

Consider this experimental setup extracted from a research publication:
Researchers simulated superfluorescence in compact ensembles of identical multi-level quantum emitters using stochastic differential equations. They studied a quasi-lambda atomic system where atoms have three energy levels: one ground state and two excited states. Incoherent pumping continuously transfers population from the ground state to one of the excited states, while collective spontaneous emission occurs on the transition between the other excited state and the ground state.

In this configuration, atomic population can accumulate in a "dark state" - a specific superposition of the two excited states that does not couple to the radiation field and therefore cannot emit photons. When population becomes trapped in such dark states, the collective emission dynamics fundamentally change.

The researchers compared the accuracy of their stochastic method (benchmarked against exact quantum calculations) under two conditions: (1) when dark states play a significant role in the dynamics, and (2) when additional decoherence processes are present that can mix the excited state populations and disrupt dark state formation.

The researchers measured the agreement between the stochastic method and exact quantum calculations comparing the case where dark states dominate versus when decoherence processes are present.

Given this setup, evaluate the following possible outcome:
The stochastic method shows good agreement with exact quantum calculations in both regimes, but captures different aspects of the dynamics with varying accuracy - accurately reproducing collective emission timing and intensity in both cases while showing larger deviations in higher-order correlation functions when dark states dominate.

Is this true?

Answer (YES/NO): NO